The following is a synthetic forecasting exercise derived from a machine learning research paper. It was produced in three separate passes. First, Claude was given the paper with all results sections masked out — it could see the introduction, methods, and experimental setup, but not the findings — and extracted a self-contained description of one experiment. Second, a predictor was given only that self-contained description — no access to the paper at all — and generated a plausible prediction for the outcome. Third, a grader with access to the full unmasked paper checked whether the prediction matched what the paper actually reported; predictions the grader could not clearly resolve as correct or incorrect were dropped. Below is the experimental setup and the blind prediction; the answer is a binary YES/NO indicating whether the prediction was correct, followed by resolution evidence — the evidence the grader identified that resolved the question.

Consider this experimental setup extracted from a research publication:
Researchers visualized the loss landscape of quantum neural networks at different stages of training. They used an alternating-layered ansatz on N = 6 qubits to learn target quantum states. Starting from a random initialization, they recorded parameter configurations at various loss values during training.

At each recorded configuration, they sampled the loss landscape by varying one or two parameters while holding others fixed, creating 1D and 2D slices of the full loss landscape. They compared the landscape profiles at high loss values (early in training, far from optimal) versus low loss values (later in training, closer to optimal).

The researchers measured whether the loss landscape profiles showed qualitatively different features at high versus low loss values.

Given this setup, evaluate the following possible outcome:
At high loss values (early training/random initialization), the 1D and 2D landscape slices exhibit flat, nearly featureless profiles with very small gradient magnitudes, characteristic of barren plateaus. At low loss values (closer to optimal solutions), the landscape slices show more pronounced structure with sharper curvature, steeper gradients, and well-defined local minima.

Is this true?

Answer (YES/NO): NO